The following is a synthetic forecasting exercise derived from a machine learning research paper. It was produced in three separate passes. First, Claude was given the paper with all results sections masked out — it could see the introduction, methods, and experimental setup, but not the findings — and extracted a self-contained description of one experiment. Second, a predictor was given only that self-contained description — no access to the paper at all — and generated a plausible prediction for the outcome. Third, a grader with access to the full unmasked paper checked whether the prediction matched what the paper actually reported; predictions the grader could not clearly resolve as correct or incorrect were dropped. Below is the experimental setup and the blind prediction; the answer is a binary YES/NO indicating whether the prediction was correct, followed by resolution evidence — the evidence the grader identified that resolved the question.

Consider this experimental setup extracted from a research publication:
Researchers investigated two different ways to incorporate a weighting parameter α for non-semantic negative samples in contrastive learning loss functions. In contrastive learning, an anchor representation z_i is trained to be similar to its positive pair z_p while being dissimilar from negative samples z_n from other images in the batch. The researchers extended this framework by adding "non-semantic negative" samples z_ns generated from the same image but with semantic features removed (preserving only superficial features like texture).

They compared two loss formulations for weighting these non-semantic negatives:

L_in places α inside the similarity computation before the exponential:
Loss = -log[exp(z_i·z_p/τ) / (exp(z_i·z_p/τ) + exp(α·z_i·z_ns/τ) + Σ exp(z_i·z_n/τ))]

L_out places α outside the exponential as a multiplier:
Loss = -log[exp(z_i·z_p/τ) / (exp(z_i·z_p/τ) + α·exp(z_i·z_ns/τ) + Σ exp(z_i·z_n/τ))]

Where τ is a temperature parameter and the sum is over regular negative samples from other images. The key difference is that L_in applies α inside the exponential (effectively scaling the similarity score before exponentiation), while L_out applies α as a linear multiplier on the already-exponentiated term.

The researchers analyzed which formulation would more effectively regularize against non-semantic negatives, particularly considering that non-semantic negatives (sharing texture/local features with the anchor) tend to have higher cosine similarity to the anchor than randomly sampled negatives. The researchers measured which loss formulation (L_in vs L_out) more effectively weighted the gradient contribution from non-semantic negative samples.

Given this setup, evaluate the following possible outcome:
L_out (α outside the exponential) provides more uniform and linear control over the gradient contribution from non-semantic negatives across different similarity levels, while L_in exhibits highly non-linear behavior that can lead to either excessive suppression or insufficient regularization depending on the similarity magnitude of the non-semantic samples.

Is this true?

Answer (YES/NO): NO